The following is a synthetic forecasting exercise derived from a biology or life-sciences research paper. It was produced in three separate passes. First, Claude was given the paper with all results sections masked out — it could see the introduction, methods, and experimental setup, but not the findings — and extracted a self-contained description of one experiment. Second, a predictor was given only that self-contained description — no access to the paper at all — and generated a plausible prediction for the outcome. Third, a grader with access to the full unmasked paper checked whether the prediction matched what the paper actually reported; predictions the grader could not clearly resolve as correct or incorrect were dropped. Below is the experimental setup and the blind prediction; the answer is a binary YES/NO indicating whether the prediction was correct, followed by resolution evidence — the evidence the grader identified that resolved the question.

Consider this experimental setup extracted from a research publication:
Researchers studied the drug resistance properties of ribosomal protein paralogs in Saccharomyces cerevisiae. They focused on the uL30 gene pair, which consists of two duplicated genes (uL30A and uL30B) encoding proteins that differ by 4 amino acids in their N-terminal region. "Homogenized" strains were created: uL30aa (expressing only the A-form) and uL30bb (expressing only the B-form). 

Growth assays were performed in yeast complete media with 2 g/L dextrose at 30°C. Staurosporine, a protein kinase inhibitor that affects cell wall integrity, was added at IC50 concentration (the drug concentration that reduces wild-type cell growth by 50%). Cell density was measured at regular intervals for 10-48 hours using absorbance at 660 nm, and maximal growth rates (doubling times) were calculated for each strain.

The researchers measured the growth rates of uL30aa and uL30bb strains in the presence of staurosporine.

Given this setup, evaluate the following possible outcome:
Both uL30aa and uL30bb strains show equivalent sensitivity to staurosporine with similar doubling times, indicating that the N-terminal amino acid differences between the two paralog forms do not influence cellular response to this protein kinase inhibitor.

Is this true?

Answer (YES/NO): NO